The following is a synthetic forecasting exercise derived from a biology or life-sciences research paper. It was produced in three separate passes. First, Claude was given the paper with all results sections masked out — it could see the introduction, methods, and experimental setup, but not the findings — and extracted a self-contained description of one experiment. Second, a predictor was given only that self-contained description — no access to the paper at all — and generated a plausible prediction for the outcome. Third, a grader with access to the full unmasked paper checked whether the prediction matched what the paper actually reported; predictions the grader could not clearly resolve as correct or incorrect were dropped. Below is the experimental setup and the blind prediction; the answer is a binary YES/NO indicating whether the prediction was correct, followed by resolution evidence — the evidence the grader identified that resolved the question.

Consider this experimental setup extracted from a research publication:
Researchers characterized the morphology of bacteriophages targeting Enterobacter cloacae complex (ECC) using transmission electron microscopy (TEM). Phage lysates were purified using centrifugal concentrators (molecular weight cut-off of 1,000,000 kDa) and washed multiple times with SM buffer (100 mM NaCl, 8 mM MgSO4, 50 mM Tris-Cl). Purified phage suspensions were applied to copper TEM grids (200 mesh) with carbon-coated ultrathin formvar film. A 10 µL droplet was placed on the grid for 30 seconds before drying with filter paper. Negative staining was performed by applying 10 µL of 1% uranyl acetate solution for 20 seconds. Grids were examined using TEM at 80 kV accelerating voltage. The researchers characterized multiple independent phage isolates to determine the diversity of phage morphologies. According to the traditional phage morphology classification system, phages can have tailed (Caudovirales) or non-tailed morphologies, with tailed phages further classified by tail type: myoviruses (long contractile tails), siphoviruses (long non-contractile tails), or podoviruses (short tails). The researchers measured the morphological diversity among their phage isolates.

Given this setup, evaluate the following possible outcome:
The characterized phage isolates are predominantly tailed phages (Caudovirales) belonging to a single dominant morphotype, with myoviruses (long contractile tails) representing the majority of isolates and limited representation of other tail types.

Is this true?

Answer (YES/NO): YES